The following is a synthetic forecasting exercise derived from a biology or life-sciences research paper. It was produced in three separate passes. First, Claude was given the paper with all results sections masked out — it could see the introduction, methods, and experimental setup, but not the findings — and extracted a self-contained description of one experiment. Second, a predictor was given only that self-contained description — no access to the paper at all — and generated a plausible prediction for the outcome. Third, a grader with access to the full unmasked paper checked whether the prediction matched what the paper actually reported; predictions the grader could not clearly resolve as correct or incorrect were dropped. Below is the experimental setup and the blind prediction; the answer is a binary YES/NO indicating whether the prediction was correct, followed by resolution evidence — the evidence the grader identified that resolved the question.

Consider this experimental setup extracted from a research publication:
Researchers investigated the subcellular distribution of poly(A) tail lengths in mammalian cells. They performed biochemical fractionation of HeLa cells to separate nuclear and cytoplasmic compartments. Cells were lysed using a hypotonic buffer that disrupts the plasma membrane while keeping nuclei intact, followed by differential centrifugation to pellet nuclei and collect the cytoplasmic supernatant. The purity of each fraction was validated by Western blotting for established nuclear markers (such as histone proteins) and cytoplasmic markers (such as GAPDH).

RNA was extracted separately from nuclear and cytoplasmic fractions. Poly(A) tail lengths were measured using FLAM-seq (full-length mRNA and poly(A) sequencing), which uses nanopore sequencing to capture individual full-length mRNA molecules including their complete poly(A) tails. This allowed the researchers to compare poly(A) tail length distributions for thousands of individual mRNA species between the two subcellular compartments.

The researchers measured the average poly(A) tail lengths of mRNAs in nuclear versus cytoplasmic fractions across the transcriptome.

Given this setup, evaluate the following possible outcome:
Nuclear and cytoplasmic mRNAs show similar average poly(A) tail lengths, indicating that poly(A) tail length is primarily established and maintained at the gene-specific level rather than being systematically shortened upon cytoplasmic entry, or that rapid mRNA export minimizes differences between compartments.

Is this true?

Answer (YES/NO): NO